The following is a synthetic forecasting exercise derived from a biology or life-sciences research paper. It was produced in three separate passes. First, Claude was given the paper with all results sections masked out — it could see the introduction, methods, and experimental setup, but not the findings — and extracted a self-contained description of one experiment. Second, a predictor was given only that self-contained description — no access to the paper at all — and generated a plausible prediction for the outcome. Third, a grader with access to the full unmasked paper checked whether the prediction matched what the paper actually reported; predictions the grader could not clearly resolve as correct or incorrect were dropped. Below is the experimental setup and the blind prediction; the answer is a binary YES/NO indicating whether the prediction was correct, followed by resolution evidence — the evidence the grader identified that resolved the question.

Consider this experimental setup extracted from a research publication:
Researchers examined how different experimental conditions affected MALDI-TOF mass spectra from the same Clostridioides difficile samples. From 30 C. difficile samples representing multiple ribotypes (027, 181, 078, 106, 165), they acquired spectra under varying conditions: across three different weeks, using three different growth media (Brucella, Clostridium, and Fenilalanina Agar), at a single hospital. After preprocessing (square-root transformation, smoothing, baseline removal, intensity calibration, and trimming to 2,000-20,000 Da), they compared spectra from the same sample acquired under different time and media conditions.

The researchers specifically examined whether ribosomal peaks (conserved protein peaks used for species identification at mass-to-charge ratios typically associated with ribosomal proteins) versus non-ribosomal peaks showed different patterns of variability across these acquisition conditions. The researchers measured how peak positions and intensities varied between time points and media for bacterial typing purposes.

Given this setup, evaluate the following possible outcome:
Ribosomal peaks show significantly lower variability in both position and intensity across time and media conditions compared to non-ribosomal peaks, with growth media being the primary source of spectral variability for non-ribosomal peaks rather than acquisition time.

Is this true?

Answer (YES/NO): NO